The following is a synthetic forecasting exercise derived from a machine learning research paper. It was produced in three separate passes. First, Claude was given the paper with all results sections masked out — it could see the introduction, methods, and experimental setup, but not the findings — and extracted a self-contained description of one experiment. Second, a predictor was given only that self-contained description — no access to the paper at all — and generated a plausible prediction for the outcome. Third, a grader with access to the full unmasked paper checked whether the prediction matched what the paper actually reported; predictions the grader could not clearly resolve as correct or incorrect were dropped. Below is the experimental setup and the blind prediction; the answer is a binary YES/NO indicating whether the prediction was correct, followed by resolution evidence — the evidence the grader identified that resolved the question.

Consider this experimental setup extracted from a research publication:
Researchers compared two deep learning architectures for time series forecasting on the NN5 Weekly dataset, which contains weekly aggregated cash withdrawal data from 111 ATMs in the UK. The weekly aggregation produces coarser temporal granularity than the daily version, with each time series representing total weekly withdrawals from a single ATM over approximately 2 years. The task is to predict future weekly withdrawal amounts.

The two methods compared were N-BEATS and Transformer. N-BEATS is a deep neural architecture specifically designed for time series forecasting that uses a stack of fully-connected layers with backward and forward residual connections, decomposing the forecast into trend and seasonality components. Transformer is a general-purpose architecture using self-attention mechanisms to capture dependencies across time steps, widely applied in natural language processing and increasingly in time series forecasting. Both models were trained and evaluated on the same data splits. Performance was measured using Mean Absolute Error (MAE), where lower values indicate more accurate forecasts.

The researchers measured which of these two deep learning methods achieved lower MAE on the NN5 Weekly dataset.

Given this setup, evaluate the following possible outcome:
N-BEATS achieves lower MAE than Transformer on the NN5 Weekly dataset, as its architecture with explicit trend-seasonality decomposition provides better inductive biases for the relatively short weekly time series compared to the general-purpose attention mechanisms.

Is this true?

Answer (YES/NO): YES